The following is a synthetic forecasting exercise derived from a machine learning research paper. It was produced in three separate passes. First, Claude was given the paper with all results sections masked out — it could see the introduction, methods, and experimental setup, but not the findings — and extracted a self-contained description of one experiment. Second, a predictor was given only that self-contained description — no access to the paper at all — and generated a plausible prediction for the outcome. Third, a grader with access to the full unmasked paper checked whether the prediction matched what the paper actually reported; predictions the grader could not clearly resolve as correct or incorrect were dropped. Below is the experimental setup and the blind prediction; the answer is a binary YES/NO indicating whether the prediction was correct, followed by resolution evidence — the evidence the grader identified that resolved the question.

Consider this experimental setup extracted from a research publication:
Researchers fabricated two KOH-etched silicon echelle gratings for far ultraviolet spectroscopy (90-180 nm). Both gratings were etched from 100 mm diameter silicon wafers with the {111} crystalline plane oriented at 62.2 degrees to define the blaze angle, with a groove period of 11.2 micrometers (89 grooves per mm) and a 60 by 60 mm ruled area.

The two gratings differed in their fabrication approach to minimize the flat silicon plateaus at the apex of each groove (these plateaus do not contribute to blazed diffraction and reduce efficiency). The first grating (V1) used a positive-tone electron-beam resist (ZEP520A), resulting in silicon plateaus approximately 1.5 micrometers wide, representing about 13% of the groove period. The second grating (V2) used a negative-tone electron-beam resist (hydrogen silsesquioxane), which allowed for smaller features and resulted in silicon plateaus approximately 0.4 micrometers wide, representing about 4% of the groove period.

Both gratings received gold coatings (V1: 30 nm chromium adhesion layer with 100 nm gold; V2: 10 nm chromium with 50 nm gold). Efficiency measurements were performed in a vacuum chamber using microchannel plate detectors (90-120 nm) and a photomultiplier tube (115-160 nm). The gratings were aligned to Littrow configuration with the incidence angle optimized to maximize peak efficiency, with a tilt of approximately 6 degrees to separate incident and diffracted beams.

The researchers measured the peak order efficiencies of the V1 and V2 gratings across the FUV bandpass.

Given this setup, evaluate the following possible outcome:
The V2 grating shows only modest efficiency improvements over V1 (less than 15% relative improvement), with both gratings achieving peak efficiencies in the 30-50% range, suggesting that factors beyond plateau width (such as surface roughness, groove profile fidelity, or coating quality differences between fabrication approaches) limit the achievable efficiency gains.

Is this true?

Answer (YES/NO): NO